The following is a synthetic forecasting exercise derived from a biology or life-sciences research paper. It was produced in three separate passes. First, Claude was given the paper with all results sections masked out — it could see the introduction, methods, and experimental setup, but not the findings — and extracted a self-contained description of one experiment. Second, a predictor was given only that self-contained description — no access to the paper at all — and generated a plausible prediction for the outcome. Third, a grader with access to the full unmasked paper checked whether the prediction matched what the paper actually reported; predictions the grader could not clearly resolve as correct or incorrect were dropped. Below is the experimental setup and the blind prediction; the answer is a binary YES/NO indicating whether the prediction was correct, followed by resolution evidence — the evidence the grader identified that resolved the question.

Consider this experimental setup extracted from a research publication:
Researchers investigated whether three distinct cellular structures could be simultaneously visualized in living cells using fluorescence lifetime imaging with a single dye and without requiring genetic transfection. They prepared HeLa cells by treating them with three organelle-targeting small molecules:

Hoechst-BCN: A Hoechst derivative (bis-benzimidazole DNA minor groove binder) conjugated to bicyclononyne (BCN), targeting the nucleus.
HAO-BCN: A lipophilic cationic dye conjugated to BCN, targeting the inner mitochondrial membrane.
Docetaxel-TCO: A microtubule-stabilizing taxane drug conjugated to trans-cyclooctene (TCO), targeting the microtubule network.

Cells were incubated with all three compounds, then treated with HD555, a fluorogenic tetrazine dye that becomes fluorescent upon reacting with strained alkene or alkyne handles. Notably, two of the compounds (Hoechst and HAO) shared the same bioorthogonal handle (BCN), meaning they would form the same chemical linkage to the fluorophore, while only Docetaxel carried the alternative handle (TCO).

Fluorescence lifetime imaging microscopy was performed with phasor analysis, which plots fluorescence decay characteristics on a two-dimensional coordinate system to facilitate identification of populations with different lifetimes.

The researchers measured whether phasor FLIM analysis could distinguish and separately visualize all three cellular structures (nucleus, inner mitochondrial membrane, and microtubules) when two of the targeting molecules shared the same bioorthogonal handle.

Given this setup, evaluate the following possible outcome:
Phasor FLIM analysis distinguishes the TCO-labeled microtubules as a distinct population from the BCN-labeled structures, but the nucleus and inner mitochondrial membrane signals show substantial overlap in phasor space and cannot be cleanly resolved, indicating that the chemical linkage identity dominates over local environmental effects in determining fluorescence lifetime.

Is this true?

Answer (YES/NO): NO